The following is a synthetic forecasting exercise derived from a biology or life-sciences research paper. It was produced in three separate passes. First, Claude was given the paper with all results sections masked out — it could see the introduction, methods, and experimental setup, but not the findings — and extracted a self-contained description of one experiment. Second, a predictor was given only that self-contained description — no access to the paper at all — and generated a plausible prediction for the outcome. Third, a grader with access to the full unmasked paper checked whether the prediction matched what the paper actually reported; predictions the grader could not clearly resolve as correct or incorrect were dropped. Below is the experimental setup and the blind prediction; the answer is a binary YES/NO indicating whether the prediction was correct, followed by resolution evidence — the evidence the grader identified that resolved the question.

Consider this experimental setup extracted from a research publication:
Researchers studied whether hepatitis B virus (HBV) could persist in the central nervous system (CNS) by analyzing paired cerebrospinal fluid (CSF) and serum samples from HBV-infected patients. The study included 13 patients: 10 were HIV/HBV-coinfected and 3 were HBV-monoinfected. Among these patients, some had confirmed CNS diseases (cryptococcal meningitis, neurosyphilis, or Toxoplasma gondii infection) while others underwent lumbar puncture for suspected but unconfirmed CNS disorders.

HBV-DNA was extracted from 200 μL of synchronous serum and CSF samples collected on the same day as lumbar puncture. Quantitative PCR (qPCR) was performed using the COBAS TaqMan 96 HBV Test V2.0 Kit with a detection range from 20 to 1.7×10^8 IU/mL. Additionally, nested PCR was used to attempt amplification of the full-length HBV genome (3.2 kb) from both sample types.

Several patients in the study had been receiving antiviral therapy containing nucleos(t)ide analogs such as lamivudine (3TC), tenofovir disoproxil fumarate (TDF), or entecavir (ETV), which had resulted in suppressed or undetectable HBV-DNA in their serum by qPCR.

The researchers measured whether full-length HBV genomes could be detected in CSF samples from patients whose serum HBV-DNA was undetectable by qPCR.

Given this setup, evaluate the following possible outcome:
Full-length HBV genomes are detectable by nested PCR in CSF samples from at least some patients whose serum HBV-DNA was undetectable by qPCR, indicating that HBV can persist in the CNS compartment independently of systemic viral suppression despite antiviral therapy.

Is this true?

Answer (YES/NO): YES